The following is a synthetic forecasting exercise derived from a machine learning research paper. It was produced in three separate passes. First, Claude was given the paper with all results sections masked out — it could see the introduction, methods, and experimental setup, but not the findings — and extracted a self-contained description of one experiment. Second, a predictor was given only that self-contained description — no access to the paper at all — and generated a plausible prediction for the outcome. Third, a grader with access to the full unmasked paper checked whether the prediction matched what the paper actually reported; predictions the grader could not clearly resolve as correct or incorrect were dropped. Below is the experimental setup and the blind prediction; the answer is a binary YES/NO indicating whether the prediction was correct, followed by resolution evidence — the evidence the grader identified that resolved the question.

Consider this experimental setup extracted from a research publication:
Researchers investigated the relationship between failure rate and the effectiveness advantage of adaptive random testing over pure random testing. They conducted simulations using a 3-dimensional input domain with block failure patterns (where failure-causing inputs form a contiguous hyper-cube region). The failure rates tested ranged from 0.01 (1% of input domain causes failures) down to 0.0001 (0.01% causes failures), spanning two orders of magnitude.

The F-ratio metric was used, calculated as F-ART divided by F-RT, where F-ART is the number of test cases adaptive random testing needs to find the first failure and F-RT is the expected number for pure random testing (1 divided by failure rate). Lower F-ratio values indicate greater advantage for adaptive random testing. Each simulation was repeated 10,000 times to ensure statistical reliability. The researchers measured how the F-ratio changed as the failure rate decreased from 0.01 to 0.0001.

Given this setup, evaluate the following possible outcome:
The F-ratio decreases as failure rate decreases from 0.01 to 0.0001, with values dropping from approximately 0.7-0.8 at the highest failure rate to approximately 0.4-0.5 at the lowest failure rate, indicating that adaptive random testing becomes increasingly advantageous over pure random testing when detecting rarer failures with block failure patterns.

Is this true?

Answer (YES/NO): NO